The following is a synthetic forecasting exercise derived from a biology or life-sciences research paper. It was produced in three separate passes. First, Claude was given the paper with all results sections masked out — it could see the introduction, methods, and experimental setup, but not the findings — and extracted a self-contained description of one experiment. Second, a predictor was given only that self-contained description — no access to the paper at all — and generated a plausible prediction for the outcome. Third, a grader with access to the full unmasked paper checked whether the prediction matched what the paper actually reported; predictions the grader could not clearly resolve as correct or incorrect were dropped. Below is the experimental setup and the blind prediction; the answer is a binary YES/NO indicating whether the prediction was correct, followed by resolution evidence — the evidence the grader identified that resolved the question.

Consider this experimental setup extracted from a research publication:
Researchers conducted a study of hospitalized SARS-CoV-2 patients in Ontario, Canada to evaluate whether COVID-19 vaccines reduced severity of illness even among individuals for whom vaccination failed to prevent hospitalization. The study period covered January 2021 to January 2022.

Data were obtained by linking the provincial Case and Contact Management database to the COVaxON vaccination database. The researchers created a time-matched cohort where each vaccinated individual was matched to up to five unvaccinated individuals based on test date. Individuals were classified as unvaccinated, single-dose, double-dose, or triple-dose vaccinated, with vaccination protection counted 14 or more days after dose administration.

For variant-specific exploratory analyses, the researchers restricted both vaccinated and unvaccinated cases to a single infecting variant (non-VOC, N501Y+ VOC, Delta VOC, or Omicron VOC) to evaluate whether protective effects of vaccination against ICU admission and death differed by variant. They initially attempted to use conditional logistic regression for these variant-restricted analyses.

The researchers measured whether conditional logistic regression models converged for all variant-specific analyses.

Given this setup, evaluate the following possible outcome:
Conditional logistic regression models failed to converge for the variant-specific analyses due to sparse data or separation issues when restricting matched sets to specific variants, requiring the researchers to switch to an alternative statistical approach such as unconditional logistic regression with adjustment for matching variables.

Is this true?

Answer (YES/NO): YES